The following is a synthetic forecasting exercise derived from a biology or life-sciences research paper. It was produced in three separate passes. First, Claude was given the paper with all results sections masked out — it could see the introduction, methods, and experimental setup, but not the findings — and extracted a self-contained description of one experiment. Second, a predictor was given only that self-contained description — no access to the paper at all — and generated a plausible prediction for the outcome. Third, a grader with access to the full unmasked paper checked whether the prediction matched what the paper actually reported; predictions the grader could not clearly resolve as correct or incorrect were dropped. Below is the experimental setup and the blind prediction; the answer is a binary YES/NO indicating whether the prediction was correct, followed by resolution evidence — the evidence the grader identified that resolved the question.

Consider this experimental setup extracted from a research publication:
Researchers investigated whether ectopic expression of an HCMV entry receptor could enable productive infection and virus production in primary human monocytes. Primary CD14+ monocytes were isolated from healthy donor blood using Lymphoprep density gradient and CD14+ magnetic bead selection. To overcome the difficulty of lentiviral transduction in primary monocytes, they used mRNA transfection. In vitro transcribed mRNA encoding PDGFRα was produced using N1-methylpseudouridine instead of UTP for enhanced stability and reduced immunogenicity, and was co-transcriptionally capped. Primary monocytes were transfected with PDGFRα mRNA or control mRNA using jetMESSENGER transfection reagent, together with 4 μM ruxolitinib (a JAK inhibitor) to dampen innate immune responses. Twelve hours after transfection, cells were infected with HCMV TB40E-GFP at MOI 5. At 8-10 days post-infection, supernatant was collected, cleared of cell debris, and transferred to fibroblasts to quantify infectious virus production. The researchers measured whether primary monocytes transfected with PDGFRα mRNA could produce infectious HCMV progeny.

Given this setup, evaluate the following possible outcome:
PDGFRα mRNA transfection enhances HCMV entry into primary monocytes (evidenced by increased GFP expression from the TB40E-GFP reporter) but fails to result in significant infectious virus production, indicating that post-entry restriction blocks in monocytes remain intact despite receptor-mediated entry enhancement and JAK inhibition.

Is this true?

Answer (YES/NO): NO